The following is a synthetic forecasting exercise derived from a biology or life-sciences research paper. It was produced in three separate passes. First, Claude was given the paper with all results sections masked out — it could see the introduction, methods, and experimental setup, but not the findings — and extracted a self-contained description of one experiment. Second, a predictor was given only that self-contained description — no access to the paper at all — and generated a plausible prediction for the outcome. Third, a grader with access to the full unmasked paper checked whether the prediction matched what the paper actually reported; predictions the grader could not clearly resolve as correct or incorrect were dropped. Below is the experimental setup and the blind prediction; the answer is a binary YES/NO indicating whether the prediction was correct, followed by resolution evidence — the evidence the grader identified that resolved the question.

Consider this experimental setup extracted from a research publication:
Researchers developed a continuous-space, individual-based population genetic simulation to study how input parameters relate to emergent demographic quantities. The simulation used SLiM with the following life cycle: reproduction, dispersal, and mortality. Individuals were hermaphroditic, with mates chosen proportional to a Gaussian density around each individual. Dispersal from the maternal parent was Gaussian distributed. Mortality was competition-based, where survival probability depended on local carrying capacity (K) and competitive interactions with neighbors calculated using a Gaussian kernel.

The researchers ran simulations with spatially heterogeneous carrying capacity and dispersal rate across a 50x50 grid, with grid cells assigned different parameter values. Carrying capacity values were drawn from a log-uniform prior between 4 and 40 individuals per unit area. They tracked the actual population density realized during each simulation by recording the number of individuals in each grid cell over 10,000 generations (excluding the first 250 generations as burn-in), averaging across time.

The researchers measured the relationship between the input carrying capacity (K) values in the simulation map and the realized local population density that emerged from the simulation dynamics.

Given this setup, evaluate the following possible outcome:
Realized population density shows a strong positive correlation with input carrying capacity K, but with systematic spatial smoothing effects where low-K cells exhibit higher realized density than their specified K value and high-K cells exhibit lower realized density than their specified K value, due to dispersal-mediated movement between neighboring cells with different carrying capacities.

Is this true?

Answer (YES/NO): NO